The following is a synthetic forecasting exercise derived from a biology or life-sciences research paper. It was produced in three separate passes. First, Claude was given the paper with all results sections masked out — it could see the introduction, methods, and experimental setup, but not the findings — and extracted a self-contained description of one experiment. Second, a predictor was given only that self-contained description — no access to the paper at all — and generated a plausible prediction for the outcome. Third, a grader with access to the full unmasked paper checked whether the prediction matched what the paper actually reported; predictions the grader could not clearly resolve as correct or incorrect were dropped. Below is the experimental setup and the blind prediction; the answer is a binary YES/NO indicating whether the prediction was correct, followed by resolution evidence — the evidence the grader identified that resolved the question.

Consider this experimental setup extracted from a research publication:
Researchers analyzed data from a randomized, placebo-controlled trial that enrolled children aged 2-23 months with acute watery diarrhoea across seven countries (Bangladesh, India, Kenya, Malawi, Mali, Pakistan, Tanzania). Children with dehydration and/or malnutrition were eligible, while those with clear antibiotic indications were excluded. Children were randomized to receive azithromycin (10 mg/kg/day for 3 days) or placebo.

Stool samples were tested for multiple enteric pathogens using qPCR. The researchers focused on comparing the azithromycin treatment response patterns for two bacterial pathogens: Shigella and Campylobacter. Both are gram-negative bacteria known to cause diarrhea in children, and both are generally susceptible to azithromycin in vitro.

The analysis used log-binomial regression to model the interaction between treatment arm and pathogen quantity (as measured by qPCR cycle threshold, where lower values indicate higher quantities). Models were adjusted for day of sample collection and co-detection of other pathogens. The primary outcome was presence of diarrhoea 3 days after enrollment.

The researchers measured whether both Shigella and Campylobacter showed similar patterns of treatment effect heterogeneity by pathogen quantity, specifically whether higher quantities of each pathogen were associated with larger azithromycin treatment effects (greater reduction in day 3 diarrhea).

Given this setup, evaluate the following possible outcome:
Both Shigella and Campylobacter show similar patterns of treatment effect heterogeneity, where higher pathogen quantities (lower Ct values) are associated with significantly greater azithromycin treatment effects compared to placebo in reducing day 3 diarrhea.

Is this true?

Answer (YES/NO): NO